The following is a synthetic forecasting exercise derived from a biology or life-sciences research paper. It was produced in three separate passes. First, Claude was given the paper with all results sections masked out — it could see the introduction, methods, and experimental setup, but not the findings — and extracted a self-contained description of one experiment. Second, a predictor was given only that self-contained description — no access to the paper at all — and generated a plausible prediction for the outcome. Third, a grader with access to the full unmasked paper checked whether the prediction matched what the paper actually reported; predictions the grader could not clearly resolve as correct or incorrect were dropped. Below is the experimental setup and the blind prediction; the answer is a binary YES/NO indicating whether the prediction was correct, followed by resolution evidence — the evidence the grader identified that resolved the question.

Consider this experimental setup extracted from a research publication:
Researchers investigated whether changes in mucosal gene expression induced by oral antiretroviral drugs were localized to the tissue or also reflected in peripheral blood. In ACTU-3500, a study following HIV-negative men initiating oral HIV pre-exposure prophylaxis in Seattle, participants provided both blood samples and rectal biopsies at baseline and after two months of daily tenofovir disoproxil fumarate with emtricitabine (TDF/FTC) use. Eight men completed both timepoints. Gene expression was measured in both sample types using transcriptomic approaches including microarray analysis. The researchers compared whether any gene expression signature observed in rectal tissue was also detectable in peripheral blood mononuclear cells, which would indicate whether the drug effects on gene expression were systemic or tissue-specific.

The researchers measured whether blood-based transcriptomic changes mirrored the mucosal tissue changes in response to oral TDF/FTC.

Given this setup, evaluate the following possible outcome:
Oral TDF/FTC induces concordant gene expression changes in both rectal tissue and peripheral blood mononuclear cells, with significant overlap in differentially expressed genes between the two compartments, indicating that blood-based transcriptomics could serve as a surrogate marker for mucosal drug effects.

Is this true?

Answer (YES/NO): NO